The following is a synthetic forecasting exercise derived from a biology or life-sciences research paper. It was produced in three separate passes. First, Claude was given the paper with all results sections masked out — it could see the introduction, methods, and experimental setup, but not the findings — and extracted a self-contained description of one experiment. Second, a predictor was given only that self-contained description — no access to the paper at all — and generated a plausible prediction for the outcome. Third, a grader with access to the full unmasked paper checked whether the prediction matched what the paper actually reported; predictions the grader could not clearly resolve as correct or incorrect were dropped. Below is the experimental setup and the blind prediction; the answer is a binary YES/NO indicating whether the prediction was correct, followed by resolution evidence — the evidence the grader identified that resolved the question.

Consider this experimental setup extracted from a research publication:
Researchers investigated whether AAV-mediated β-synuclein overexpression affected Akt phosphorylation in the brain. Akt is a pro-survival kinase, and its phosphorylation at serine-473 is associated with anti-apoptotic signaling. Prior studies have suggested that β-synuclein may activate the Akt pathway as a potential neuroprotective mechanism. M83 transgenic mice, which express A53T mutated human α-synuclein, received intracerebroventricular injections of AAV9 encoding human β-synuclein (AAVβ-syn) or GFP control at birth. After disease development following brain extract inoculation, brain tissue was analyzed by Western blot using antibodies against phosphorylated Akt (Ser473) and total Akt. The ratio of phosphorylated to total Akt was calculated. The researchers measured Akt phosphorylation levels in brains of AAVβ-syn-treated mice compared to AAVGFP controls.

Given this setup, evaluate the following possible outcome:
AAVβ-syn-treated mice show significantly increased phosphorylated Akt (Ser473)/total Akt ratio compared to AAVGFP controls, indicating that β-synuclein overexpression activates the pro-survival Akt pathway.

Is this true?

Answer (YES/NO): NO